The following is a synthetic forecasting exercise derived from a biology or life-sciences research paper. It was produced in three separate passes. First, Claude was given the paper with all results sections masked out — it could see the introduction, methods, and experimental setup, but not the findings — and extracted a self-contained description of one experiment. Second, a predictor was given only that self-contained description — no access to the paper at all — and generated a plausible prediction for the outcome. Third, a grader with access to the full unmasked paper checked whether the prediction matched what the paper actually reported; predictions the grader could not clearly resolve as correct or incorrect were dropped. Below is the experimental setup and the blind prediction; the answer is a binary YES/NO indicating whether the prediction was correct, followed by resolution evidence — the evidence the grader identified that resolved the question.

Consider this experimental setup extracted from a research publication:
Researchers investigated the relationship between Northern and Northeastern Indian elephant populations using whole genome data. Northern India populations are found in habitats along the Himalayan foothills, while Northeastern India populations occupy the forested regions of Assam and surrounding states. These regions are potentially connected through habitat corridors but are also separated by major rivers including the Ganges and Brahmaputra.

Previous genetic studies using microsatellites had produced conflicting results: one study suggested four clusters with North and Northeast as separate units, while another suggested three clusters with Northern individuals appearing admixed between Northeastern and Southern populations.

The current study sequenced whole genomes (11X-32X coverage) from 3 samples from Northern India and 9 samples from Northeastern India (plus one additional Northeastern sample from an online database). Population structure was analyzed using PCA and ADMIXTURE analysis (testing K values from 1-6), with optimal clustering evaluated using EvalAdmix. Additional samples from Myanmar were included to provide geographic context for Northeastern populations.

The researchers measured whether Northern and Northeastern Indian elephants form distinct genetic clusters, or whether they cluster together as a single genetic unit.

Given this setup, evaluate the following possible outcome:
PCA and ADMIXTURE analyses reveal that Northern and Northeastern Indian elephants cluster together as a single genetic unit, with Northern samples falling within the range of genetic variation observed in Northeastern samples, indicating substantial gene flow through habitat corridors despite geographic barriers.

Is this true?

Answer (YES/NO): YES